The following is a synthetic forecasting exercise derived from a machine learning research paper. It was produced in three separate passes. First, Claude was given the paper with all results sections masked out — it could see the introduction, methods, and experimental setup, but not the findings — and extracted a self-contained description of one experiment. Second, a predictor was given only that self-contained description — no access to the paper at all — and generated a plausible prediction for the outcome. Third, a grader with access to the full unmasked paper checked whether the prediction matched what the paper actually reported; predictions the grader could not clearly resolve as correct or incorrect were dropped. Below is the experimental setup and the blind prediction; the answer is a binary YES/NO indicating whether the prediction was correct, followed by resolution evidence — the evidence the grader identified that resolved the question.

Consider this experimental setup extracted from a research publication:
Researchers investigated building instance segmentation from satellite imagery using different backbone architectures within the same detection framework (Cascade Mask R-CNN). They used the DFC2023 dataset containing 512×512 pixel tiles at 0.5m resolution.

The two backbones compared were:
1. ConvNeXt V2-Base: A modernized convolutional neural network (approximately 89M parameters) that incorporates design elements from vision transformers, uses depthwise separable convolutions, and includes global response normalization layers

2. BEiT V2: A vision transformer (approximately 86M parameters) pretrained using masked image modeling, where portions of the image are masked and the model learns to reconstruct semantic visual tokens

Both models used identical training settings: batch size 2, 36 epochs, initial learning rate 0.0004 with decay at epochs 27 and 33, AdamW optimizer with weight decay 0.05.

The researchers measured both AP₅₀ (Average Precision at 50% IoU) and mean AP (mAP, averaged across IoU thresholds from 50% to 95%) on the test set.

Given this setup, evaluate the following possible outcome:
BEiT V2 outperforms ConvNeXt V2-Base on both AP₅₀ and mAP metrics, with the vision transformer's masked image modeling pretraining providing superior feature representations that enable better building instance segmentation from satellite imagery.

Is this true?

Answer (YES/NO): YES